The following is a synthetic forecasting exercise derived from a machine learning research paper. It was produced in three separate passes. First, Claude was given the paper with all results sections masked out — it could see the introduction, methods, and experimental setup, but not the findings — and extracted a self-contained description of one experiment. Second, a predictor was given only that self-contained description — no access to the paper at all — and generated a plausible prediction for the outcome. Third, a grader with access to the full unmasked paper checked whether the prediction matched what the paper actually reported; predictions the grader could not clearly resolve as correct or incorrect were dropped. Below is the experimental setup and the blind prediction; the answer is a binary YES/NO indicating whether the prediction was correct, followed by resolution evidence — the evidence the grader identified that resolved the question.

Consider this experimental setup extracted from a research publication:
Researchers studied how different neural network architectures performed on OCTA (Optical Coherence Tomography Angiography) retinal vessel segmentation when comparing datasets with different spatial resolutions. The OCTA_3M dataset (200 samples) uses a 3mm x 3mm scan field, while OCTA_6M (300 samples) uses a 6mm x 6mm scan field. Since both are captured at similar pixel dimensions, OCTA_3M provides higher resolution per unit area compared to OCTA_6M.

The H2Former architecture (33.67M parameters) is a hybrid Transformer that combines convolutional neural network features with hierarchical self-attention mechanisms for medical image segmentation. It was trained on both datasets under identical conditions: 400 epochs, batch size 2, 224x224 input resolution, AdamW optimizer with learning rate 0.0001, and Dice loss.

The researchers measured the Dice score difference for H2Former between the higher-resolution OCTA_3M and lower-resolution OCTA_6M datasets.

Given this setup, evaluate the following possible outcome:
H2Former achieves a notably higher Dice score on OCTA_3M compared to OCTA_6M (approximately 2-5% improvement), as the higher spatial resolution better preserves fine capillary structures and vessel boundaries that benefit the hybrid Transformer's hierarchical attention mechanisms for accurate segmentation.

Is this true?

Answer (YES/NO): NO